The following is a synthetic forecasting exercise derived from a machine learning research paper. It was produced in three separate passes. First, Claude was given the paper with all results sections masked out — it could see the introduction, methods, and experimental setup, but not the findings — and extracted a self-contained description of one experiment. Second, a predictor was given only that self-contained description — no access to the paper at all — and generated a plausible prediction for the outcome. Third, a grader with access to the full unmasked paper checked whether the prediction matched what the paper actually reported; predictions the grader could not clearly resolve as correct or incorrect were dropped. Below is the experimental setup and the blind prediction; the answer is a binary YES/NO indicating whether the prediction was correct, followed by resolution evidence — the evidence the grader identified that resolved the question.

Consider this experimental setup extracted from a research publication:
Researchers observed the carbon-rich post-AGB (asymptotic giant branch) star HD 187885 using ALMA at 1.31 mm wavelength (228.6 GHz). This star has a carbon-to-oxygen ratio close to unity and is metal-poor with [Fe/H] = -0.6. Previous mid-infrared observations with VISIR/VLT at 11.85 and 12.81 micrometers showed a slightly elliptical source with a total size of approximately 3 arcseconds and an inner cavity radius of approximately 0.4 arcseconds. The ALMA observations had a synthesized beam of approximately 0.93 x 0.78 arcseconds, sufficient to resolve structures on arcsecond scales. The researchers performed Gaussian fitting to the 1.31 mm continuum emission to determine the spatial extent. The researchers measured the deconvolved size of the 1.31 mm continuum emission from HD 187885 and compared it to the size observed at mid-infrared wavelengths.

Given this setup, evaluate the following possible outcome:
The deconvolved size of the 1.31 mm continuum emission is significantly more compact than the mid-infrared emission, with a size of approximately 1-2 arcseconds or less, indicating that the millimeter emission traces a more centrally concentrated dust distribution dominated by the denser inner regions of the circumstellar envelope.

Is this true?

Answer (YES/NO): YES